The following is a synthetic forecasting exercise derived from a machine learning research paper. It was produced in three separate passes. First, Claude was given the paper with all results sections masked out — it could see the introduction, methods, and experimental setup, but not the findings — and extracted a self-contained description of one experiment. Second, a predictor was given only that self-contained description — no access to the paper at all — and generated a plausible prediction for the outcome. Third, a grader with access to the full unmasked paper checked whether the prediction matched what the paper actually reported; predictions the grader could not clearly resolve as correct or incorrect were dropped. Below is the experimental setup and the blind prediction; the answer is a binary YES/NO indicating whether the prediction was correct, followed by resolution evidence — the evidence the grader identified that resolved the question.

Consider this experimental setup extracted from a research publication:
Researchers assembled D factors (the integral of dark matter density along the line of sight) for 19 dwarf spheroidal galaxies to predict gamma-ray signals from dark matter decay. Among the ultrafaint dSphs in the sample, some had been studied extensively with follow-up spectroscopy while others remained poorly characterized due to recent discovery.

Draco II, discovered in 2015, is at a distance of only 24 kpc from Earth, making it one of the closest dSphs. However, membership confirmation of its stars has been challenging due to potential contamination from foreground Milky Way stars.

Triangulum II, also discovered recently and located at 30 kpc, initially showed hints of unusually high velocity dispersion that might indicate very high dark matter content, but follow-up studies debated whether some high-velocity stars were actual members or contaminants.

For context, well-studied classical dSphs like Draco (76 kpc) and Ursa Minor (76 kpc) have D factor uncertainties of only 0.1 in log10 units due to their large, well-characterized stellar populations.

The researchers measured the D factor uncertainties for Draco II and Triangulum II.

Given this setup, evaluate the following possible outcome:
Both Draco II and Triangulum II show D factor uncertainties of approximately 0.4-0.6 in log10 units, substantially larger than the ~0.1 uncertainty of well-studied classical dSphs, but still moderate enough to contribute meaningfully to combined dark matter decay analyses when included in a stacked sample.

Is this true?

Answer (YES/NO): NO